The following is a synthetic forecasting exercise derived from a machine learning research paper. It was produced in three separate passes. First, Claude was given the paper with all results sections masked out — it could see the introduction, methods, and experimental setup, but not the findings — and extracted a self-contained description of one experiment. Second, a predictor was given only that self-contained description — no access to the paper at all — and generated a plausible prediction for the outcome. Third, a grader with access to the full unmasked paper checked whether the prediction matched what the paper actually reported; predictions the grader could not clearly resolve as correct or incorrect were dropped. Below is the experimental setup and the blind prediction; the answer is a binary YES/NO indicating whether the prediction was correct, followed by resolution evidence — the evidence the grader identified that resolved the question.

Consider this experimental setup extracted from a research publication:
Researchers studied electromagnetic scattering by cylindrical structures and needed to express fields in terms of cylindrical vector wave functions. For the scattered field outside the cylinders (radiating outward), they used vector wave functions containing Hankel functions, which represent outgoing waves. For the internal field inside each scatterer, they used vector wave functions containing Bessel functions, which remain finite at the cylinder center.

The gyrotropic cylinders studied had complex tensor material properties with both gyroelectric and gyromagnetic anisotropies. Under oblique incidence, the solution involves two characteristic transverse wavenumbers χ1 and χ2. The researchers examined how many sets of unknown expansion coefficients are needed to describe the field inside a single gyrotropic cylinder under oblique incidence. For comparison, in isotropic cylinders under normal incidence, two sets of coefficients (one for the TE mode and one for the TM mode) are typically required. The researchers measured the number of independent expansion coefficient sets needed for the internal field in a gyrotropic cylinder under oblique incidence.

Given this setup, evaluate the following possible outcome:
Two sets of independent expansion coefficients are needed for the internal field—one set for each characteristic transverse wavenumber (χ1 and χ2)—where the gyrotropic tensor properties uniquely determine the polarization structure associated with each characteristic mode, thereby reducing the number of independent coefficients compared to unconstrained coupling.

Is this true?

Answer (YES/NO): YES